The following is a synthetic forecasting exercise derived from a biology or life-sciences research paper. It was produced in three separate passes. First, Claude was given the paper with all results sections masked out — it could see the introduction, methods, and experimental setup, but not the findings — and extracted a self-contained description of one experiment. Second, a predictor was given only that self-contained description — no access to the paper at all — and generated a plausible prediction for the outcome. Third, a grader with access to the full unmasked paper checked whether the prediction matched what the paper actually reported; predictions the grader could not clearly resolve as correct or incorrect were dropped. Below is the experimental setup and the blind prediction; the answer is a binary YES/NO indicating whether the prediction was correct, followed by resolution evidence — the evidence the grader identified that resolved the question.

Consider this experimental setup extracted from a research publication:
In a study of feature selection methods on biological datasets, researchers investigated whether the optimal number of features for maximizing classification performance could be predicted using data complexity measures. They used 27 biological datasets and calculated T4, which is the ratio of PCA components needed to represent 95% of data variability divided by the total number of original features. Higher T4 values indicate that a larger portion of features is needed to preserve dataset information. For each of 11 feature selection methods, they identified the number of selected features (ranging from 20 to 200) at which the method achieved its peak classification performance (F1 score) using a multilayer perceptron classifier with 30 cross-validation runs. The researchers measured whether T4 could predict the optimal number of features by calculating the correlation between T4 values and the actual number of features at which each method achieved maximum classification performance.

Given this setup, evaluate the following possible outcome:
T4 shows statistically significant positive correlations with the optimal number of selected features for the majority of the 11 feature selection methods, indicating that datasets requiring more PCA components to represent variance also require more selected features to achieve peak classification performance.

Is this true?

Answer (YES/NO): NO